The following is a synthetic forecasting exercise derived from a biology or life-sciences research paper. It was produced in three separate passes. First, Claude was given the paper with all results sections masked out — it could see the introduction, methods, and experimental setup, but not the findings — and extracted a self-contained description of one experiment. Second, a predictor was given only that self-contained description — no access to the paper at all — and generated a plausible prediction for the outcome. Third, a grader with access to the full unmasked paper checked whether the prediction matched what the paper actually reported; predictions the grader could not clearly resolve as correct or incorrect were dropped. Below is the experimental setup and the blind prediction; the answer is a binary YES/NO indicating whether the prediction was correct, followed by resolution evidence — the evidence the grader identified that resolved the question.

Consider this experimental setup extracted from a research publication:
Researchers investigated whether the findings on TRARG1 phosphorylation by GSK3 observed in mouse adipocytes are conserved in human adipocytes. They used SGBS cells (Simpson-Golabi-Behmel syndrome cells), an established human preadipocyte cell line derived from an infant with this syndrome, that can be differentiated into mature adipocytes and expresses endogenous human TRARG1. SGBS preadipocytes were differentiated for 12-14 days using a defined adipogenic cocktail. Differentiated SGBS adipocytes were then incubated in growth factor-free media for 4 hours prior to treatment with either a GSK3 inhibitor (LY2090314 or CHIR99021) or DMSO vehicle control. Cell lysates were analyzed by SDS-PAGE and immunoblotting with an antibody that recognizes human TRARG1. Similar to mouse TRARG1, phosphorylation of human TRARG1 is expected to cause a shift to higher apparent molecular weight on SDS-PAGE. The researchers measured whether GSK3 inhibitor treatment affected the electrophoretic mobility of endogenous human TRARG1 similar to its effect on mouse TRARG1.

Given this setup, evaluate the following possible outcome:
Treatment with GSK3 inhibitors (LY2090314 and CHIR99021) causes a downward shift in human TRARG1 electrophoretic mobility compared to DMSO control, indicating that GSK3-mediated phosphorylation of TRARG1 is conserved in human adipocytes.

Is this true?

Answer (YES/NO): YES